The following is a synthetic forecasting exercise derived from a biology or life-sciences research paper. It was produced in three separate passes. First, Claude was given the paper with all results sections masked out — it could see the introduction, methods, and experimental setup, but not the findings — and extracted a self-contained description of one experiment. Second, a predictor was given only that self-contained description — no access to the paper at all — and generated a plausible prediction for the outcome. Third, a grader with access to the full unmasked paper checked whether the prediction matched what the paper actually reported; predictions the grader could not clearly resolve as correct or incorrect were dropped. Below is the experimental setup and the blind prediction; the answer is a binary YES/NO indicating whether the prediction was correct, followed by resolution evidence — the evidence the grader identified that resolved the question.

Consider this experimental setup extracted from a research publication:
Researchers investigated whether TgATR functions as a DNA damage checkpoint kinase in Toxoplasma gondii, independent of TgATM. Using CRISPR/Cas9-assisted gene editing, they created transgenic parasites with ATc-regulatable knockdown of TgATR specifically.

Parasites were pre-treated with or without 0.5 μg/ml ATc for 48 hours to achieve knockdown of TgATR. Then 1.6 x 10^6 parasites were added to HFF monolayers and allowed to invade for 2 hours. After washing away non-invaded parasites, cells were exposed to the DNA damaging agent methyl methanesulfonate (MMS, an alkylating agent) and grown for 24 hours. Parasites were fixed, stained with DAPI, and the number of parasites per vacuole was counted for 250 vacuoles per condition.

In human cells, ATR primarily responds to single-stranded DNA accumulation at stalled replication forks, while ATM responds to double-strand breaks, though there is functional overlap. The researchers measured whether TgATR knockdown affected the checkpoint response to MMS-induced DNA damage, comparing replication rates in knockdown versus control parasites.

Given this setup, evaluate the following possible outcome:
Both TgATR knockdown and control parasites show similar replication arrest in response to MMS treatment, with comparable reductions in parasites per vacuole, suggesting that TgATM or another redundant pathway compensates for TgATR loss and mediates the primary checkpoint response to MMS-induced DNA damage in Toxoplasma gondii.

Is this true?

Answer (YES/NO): NO